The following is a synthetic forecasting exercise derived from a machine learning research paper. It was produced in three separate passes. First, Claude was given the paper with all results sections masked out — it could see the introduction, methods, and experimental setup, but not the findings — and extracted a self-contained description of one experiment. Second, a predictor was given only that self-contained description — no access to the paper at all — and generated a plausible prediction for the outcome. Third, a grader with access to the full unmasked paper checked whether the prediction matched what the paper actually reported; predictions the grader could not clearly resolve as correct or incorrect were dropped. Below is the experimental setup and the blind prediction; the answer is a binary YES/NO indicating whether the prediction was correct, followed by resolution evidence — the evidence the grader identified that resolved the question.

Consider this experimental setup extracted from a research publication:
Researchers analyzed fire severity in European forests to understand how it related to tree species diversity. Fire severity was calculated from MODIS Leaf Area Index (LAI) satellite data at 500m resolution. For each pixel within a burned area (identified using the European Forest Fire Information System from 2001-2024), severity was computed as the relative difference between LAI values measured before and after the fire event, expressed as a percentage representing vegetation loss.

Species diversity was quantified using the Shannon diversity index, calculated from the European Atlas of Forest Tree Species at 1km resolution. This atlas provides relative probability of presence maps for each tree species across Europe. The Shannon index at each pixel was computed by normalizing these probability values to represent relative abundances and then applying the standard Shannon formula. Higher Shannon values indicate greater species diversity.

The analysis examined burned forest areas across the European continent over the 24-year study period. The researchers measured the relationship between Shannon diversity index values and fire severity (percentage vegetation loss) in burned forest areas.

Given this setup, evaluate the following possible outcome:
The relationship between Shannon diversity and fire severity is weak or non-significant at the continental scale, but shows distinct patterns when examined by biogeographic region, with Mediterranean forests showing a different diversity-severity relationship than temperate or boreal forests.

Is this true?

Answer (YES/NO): NO